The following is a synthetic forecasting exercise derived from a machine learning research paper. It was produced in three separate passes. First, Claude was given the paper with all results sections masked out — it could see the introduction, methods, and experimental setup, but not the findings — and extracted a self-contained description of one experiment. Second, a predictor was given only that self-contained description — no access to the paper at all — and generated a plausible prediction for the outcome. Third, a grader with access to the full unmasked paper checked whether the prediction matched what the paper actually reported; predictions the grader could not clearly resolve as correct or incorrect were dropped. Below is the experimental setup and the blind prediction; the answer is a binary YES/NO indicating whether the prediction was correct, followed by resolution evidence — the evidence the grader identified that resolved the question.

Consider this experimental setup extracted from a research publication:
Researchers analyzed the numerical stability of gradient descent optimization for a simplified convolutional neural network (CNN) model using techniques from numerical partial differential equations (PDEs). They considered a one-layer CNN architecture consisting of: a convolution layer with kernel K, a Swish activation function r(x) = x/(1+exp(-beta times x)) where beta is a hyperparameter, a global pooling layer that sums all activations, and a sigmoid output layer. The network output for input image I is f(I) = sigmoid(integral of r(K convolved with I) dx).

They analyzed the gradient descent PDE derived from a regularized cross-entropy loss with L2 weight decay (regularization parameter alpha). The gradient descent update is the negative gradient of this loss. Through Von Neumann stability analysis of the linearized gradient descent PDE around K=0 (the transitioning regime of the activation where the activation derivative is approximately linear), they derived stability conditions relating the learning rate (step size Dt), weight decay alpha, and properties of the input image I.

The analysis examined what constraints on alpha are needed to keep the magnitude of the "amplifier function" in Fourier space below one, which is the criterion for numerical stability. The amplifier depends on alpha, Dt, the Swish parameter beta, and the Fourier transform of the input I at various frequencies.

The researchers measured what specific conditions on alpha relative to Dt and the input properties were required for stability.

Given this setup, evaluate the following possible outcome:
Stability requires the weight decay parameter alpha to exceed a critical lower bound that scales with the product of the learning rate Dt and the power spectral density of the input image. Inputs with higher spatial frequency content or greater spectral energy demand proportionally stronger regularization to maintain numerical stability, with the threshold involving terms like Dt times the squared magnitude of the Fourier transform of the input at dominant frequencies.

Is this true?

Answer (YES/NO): NO